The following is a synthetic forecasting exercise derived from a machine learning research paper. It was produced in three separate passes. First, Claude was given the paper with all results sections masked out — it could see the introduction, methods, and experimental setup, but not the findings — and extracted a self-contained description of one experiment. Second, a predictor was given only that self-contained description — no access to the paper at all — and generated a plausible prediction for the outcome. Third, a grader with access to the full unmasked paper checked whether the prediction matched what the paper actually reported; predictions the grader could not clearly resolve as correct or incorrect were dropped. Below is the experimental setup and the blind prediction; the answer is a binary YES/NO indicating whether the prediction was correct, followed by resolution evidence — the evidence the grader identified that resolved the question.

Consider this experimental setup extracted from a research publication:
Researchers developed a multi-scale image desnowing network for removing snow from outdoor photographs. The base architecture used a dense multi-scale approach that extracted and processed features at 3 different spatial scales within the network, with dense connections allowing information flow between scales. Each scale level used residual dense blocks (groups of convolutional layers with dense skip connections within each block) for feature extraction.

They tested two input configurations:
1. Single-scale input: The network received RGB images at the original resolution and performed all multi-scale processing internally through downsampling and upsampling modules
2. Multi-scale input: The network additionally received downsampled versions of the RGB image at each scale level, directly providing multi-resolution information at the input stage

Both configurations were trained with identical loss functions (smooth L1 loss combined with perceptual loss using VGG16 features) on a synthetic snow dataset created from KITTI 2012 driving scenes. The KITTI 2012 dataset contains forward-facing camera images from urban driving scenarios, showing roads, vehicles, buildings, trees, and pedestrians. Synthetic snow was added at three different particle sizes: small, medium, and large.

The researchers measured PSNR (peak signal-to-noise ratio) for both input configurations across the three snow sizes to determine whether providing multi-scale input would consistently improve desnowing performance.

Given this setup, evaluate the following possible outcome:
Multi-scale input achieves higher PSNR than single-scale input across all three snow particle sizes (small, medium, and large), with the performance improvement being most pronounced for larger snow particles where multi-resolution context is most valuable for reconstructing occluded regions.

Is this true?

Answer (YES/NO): NO